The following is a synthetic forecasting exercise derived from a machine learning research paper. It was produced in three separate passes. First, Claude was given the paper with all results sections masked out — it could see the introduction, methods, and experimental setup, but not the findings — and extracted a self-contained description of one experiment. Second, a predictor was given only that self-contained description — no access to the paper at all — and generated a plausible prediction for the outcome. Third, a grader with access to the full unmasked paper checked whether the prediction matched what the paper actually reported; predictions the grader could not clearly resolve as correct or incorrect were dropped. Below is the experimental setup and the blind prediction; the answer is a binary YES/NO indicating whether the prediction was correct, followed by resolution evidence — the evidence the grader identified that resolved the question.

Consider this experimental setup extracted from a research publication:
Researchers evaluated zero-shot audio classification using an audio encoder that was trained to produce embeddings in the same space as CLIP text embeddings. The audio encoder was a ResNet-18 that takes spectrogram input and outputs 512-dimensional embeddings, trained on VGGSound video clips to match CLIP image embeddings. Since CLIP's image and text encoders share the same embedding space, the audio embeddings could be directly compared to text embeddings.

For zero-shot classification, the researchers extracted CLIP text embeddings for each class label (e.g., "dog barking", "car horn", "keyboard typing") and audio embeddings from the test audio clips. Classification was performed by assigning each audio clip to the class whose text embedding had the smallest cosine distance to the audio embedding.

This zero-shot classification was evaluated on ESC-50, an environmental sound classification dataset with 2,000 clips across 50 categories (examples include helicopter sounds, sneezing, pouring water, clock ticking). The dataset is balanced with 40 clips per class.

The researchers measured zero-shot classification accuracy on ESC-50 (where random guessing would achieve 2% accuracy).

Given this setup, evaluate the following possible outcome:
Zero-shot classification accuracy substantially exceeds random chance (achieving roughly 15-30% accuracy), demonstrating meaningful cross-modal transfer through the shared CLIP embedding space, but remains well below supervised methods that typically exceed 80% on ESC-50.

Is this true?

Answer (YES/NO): NO